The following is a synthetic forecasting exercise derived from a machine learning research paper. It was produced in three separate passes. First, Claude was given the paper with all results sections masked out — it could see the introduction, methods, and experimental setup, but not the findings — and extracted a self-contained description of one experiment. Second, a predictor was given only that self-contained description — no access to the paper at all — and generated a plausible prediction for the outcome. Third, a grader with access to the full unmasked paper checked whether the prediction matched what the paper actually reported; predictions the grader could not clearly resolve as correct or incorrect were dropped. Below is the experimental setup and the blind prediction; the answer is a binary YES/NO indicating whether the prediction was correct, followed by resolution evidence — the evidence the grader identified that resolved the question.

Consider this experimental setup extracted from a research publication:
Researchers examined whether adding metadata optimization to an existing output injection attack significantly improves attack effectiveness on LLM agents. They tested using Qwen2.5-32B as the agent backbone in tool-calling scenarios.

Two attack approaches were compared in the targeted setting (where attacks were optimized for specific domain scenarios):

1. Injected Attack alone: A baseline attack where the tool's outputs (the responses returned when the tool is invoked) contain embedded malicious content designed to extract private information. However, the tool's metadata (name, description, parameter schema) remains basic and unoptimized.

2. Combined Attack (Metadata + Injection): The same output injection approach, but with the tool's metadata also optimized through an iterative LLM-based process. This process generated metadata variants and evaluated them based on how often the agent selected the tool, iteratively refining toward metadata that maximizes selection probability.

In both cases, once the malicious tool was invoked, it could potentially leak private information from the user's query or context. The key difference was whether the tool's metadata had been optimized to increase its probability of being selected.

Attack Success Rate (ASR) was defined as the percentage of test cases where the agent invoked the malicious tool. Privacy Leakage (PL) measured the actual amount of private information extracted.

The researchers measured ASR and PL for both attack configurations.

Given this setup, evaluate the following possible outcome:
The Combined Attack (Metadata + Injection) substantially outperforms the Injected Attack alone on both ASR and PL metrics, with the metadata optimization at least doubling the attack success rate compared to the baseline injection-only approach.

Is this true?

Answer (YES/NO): NO